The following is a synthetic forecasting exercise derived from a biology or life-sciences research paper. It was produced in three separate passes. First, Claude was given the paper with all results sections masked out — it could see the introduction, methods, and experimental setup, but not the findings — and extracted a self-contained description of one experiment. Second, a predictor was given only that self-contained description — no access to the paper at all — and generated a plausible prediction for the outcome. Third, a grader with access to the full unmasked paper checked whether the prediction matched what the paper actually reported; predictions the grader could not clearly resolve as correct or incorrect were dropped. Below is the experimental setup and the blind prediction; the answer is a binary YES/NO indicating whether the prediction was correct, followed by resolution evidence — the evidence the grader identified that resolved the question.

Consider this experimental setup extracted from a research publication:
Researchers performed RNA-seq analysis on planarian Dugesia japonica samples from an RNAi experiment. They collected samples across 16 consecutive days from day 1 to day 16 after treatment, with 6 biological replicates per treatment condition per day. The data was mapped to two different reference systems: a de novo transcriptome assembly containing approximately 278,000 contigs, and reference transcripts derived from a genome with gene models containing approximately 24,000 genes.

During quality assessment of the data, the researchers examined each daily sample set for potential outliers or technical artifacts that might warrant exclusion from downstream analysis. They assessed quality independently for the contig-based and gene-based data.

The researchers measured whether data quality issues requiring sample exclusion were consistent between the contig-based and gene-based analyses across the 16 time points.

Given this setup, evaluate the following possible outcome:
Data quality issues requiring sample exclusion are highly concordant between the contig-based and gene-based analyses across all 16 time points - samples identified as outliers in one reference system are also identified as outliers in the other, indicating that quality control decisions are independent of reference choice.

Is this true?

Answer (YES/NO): NO